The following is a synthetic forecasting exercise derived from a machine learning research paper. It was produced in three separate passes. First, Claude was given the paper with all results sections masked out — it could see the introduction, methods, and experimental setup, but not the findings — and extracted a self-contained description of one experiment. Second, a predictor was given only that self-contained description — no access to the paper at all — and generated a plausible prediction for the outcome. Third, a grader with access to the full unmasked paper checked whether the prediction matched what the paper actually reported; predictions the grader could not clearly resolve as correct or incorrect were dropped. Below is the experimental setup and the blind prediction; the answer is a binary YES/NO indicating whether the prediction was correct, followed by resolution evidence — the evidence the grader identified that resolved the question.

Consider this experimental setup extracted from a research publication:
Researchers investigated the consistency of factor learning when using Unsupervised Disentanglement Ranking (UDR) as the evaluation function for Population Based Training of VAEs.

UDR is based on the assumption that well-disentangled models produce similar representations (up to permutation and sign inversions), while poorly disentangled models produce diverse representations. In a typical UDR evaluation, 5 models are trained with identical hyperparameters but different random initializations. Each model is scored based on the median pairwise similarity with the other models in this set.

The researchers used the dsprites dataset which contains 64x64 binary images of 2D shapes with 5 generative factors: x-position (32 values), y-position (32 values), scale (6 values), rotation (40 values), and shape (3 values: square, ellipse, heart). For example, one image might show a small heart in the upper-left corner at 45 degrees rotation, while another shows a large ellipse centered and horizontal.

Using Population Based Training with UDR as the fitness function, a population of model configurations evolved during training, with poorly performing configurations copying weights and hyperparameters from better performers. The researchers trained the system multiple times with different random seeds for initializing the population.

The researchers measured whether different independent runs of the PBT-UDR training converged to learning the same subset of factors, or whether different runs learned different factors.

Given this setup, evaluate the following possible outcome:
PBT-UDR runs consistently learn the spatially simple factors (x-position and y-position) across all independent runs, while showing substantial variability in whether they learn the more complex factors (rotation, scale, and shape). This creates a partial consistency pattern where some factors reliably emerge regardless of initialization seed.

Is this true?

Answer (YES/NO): NO